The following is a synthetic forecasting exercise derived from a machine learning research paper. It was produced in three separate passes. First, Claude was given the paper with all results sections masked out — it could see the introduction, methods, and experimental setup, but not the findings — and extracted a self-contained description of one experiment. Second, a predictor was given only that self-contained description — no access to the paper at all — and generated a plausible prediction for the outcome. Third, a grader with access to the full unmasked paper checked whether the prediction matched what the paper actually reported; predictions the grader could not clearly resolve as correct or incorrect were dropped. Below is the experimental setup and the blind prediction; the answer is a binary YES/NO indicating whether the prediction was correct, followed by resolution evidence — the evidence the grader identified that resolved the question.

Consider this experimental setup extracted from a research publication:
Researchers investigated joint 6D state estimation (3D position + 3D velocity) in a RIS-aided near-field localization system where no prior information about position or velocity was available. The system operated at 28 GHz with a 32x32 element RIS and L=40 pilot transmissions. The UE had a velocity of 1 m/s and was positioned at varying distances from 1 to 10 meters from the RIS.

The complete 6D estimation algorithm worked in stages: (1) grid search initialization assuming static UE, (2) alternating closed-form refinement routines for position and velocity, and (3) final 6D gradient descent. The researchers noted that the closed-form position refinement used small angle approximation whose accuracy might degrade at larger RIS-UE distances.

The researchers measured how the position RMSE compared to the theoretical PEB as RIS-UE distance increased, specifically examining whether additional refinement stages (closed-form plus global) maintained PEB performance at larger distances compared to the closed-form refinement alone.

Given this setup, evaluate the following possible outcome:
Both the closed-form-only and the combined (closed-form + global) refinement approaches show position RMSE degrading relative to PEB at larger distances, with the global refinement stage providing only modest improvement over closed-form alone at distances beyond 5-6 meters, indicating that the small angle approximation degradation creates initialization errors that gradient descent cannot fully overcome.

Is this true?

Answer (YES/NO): NO